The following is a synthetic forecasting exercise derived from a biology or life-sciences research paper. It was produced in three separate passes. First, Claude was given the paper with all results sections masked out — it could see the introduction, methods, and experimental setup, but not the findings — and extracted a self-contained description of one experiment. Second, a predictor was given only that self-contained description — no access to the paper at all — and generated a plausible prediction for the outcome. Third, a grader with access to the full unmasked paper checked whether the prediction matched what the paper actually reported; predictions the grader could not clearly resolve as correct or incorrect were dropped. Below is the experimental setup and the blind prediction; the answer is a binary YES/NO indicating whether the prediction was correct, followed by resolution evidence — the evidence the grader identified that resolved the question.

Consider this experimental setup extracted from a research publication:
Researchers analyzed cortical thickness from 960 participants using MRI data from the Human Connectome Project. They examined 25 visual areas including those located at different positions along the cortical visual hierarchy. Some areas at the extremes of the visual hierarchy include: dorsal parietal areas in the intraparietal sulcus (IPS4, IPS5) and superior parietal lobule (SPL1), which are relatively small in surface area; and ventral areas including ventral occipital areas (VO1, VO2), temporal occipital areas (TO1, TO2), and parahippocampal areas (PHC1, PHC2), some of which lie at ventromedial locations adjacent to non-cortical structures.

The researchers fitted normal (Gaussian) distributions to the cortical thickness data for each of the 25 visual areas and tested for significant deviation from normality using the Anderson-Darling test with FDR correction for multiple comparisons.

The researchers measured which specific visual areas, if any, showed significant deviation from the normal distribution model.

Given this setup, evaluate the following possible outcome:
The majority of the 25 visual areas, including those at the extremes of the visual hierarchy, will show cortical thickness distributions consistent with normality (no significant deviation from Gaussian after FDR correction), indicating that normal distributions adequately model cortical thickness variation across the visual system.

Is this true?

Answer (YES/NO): NO